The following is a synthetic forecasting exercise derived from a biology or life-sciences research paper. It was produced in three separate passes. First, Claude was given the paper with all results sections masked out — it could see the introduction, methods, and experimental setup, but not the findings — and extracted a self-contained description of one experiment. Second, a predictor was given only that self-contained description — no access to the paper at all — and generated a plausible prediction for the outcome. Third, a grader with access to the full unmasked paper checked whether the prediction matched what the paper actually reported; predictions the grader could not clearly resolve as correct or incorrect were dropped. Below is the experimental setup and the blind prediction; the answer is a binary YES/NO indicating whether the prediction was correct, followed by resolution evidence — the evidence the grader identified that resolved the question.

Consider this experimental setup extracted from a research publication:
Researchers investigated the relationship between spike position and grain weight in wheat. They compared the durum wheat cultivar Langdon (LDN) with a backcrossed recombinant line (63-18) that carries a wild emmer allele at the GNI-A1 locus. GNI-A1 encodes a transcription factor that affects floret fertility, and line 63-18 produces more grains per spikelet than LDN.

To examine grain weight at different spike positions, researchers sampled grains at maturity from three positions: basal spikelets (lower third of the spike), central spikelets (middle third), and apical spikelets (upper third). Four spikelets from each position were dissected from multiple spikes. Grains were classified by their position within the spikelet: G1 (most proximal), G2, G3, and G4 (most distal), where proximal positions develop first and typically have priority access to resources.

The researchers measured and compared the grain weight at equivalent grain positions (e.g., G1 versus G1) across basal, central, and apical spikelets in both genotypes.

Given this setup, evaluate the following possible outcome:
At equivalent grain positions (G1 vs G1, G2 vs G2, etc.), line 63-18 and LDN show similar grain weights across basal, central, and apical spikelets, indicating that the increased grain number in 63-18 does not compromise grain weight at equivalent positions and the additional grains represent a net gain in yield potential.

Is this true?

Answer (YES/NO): NO